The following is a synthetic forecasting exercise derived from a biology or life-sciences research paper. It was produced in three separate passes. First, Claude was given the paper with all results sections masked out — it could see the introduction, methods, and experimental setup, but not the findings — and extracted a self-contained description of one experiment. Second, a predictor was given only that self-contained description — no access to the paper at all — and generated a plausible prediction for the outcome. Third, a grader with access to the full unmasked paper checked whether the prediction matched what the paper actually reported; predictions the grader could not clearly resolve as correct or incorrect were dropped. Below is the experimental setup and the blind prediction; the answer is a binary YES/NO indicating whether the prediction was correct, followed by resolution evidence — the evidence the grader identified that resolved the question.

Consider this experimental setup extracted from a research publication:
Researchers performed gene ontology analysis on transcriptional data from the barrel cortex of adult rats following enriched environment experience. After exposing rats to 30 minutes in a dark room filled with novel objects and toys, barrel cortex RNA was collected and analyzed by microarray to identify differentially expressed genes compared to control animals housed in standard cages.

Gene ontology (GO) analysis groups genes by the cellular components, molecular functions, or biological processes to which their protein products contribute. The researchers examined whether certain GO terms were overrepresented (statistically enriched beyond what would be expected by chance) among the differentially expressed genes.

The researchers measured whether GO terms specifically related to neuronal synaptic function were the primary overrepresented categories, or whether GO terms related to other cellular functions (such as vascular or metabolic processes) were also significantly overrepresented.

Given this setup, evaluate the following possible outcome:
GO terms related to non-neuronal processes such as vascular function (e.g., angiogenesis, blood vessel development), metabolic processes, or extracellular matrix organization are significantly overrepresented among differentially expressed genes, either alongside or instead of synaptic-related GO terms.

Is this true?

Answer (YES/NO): YES